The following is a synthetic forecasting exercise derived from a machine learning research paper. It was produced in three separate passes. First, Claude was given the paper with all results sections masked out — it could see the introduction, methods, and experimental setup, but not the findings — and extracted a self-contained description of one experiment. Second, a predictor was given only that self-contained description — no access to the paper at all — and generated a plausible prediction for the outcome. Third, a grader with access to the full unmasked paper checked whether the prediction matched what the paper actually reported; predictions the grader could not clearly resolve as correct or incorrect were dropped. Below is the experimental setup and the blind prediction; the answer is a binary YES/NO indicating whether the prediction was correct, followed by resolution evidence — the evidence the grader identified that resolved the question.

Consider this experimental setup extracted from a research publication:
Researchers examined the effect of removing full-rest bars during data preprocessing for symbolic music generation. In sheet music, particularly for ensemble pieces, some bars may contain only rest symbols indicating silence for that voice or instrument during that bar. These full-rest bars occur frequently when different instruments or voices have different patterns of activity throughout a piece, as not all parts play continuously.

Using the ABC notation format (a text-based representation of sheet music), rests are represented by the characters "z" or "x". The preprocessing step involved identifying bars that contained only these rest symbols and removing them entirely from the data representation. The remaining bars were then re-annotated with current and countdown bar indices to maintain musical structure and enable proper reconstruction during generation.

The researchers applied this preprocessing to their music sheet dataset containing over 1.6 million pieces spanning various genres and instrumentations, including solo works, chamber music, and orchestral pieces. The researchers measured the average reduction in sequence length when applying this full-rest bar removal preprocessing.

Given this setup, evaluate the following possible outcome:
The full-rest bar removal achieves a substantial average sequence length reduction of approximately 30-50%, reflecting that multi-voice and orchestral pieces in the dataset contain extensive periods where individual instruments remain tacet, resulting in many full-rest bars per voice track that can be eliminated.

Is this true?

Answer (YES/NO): NO